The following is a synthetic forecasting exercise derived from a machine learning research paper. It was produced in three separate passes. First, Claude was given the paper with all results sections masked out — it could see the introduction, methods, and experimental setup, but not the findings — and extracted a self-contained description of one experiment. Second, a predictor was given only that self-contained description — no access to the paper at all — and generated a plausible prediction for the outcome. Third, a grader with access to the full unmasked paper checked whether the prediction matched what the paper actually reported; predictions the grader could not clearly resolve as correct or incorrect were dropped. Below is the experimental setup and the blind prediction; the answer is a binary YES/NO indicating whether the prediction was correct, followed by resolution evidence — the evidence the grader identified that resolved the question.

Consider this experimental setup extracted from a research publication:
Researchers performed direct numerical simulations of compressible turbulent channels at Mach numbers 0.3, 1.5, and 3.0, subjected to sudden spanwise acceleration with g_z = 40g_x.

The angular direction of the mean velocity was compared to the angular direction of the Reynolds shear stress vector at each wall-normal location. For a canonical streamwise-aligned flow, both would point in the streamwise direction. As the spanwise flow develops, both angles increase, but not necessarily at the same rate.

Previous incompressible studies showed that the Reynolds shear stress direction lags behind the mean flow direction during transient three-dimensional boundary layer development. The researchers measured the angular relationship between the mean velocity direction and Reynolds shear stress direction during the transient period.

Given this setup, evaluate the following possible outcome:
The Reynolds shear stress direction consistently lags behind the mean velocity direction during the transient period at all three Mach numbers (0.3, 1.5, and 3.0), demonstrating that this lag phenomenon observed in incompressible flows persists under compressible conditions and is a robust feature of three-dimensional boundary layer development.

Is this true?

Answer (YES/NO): YES